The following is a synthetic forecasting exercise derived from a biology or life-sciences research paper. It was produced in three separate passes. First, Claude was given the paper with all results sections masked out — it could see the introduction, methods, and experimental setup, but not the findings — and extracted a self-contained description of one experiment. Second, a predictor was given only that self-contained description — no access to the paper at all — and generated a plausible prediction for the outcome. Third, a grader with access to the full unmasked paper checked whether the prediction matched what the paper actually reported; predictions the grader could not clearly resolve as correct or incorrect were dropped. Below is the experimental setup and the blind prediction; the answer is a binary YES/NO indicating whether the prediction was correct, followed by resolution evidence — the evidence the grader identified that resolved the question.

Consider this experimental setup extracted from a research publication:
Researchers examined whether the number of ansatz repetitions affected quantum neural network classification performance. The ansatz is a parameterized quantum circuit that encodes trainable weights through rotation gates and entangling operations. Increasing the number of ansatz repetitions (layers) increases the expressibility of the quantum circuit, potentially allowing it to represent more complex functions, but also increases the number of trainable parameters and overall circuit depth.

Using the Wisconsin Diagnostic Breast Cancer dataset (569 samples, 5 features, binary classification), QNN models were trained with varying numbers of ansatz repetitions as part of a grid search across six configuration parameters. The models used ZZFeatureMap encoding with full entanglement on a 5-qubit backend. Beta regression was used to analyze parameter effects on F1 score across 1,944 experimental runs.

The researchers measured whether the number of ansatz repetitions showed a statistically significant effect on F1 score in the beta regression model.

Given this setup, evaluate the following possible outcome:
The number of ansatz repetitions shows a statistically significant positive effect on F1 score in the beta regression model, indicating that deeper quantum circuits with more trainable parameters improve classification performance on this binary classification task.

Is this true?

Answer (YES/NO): YES